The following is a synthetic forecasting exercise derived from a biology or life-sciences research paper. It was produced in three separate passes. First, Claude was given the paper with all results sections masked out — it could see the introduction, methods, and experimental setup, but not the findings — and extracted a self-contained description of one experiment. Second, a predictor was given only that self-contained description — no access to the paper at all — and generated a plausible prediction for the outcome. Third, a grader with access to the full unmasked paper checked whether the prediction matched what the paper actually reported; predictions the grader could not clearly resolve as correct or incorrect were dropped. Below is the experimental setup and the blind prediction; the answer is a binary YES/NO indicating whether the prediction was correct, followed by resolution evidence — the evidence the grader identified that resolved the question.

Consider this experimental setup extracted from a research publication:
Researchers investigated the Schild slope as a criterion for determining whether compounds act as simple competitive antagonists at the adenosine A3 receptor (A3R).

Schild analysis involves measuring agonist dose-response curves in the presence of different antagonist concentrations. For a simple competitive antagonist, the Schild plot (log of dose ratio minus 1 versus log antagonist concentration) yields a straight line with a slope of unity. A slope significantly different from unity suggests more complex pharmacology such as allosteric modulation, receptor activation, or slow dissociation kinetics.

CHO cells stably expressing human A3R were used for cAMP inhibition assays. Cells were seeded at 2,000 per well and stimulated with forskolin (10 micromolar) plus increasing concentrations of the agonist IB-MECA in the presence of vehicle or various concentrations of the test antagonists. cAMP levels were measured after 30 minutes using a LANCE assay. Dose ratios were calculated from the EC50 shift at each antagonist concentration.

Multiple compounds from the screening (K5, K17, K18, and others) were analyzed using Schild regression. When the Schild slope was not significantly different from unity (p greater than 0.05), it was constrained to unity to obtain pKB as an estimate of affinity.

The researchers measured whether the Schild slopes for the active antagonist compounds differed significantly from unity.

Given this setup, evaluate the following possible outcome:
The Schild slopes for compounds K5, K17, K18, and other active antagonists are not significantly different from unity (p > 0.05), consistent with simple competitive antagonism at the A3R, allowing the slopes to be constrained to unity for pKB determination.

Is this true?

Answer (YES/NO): NO